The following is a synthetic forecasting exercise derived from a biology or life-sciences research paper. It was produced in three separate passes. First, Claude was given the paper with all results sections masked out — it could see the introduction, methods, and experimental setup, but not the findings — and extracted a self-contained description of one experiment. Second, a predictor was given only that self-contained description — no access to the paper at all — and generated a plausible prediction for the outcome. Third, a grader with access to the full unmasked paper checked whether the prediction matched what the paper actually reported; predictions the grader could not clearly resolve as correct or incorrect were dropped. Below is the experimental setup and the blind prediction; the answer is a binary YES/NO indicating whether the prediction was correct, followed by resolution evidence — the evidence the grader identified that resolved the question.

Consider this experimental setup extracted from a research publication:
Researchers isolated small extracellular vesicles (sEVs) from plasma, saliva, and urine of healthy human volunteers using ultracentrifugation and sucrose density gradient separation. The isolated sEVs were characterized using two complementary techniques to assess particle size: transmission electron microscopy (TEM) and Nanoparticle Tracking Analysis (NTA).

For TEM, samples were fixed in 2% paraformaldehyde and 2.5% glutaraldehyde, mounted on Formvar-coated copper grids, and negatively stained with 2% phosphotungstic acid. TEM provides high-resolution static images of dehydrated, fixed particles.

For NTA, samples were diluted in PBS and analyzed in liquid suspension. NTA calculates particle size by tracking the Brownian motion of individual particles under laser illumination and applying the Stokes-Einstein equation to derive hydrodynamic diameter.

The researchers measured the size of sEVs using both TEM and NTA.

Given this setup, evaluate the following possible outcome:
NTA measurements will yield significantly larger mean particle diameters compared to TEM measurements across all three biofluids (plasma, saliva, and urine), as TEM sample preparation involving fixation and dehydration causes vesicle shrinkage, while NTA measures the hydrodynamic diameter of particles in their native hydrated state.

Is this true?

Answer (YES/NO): YES